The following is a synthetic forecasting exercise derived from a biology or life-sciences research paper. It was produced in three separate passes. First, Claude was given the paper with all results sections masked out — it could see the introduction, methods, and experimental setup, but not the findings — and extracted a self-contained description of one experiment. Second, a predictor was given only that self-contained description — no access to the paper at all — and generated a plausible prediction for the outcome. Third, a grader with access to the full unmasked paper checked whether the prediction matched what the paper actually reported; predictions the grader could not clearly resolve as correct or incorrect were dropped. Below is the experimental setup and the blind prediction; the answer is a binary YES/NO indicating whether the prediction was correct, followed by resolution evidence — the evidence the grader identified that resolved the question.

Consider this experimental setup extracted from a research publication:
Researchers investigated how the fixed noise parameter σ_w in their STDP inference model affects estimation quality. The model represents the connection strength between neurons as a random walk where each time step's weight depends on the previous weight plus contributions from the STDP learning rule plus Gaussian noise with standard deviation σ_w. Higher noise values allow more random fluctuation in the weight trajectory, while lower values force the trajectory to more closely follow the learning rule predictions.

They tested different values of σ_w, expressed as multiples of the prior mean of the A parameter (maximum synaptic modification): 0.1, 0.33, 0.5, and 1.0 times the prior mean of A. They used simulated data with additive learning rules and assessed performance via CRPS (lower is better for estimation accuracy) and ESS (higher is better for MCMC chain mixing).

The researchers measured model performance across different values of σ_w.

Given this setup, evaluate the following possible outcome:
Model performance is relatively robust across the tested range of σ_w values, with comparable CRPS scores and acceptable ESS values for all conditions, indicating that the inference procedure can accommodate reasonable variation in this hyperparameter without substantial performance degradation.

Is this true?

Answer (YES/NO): NO